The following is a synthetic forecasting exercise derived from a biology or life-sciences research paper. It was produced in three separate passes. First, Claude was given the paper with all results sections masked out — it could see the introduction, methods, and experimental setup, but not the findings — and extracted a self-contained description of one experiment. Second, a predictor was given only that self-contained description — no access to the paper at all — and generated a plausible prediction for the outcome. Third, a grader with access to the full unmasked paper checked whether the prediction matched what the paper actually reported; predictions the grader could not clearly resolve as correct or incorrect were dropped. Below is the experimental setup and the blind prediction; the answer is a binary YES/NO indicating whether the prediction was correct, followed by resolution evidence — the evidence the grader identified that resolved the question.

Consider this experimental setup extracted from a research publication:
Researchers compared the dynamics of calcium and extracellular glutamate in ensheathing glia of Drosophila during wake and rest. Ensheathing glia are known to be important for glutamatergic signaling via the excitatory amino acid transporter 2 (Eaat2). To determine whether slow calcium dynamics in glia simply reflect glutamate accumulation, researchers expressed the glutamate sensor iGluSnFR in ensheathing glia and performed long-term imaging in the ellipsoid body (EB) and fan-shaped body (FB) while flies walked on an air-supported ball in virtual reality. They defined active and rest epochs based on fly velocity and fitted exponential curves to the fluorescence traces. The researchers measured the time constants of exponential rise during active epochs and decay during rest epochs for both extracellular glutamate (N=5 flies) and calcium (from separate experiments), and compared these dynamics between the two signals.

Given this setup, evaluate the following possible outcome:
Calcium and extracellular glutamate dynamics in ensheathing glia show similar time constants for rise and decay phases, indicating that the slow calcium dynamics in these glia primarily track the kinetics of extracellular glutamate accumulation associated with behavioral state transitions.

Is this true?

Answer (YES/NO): NO